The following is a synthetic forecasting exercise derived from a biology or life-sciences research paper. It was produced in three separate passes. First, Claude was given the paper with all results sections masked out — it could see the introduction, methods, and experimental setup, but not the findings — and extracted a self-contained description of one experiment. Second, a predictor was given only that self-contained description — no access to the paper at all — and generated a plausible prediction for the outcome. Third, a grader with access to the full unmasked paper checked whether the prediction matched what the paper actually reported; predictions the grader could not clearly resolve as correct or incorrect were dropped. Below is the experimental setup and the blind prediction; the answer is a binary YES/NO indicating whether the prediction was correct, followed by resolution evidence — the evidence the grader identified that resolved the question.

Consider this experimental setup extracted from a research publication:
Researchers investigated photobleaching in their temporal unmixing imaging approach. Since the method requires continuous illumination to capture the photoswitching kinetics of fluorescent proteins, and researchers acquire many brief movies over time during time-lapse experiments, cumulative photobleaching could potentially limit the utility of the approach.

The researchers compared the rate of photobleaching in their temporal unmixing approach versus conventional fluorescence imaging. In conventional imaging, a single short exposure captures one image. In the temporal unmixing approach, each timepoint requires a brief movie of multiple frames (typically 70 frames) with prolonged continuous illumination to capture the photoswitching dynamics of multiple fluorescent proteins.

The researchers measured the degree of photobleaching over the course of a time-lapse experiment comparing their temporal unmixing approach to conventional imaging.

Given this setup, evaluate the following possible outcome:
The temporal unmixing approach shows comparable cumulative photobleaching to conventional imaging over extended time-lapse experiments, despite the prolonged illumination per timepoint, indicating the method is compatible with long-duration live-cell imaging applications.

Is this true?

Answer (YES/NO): NO